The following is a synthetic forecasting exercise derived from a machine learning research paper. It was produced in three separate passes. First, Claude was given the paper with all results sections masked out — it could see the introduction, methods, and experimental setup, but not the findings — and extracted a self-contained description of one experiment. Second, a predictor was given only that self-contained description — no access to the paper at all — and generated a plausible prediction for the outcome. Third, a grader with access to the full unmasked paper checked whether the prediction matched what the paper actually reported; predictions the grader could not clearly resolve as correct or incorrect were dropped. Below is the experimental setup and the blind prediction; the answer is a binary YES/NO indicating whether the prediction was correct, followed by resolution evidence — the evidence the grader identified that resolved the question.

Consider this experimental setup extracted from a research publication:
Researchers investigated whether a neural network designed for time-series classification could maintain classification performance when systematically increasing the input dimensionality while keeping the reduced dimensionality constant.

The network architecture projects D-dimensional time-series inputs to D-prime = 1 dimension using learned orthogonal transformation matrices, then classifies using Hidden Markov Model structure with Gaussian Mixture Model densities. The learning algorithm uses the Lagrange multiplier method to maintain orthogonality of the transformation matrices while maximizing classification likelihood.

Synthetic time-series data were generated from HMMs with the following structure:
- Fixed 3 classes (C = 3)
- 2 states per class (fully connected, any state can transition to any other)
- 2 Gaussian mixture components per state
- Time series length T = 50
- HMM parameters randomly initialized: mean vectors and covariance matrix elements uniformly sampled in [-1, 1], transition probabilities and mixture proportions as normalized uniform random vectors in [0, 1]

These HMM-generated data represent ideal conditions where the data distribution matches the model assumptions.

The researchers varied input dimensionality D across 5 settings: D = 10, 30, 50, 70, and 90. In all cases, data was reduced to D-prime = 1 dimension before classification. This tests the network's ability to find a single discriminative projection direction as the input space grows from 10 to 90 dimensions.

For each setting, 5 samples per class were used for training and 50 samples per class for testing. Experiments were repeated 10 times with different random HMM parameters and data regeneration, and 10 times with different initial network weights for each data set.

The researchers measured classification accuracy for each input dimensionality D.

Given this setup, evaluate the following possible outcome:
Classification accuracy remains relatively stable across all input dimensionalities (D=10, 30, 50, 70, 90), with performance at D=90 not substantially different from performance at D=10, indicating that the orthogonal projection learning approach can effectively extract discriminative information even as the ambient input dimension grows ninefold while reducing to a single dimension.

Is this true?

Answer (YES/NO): YES